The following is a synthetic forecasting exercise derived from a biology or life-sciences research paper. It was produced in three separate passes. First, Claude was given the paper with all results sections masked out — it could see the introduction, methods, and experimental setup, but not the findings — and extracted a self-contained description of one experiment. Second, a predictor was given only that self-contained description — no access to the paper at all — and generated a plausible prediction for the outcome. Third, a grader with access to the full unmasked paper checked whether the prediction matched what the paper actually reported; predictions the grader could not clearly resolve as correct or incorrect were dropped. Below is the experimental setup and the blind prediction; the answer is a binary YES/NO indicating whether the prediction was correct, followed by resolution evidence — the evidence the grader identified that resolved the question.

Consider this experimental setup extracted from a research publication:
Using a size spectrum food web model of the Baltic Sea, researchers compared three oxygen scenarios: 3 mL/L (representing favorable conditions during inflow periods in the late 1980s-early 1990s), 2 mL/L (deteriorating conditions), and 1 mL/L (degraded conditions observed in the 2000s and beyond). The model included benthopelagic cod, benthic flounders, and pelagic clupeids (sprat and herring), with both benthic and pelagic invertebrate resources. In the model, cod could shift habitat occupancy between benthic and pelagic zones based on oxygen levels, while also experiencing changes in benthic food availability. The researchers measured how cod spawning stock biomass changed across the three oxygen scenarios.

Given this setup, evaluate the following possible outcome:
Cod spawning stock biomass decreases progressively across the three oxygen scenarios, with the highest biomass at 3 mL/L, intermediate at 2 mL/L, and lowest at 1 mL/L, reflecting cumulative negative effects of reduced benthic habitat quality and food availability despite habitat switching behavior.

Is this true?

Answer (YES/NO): NO